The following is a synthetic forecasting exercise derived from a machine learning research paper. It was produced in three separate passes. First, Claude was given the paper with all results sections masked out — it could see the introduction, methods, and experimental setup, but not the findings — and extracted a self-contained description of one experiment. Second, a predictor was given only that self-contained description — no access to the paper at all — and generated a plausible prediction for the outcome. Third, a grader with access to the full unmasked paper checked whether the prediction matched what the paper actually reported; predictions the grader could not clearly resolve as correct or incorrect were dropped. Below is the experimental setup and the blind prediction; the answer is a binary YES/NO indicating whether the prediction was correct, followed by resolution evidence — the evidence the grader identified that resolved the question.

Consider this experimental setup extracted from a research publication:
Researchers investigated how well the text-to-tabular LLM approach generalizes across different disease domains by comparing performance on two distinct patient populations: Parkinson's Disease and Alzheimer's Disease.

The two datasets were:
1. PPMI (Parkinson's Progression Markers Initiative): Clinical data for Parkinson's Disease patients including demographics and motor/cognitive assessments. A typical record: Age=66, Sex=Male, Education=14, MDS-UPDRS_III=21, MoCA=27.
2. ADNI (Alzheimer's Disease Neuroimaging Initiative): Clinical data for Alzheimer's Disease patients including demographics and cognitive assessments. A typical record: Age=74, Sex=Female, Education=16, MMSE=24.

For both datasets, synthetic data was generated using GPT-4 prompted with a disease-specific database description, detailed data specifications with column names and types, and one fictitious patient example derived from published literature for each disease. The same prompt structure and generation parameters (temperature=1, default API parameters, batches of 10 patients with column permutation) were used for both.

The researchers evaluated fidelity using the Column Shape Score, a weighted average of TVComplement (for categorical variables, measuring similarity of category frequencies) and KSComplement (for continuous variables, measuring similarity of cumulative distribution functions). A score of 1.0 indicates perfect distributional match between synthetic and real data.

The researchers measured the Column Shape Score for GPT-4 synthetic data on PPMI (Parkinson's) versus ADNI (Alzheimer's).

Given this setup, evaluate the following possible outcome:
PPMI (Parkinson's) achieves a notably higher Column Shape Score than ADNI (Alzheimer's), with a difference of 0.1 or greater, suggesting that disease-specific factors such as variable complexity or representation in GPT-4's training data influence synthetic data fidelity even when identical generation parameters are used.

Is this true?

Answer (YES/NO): NO